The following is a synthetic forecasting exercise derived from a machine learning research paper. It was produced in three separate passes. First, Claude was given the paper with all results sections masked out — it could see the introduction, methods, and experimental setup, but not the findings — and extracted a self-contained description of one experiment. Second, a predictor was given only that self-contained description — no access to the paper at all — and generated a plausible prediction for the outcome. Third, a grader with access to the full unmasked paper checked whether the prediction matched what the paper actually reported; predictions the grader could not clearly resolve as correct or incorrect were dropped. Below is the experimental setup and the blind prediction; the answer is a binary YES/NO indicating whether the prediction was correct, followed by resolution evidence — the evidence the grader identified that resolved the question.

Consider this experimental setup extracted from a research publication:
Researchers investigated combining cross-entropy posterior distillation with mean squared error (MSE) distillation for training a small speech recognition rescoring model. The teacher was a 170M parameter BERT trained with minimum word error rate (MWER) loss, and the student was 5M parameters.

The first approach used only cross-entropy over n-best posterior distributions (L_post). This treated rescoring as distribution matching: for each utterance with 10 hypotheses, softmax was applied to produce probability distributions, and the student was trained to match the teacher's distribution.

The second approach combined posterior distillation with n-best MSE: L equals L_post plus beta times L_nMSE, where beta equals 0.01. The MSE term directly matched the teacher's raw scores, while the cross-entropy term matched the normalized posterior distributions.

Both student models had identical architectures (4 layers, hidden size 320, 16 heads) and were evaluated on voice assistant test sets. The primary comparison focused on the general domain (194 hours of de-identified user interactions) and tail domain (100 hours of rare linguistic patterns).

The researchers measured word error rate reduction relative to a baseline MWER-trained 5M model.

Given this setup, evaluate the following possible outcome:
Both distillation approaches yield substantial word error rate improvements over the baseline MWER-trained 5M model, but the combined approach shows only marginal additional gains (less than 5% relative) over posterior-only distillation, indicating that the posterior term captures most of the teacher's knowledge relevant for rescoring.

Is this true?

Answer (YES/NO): NO